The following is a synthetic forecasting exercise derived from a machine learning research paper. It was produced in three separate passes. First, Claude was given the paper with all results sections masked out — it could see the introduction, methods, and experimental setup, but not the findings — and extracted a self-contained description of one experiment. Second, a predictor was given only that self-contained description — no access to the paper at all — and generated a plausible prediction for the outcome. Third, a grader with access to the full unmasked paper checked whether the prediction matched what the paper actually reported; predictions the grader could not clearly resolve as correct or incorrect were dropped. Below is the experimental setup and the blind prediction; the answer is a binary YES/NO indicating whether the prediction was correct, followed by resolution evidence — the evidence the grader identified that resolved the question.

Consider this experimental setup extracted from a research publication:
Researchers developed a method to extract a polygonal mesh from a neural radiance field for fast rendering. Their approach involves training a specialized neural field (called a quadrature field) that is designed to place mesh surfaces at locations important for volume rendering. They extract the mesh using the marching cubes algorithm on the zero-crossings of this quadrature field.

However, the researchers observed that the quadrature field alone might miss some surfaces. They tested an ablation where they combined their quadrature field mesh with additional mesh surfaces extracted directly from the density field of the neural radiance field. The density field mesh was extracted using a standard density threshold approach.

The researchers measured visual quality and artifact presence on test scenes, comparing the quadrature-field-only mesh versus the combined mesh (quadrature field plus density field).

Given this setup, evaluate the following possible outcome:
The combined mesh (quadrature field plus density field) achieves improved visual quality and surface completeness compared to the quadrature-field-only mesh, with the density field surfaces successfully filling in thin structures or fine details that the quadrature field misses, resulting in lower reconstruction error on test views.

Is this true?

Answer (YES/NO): NO